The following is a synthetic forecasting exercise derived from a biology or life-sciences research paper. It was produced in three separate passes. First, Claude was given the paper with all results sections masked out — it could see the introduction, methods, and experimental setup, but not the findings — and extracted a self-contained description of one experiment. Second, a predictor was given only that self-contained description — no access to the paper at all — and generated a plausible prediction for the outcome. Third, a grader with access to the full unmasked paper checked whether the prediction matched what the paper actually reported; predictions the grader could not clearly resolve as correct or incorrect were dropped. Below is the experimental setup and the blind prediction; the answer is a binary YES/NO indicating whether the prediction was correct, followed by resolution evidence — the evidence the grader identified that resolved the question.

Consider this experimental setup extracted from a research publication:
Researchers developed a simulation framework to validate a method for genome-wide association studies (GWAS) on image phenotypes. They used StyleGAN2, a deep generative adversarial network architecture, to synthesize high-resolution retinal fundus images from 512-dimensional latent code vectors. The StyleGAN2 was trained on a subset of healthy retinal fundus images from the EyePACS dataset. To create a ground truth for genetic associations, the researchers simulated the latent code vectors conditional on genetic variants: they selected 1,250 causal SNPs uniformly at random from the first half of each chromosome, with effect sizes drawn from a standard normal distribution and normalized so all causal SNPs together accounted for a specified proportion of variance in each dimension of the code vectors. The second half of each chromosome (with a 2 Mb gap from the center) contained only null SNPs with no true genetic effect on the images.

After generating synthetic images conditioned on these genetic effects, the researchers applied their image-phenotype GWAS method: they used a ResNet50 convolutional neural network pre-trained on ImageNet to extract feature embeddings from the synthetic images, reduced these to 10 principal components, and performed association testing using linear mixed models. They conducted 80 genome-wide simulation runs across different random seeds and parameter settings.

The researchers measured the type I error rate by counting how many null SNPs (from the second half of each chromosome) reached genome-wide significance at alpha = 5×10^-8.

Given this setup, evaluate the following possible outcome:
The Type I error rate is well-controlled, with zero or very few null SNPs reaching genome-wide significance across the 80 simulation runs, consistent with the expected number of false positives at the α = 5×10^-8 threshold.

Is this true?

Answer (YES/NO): YES